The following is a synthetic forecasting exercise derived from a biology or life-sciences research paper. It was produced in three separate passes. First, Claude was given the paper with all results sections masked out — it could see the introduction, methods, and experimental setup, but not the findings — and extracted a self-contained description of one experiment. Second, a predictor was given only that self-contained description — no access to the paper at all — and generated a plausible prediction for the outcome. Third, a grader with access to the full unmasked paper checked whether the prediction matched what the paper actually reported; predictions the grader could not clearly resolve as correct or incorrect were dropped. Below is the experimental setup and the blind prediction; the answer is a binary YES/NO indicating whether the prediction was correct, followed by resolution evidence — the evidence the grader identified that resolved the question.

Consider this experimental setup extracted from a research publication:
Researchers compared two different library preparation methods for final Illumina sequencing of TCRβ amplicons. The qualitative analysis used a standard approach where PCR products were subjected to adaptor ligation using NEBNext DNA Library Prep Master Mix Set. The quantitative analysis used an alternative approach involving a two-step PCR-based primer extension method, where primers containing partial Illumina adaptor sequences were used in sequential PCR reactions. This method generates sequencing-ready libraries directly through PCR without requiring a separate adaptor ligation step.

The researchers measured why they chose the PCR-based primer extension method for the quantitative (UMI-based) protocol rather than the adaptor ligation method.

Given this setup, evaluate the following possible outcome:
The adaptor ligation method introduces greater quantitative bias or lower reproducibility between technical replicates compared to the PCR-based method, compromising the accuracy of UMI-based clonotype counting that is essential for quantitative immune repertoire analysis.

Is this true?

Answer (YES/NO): NO